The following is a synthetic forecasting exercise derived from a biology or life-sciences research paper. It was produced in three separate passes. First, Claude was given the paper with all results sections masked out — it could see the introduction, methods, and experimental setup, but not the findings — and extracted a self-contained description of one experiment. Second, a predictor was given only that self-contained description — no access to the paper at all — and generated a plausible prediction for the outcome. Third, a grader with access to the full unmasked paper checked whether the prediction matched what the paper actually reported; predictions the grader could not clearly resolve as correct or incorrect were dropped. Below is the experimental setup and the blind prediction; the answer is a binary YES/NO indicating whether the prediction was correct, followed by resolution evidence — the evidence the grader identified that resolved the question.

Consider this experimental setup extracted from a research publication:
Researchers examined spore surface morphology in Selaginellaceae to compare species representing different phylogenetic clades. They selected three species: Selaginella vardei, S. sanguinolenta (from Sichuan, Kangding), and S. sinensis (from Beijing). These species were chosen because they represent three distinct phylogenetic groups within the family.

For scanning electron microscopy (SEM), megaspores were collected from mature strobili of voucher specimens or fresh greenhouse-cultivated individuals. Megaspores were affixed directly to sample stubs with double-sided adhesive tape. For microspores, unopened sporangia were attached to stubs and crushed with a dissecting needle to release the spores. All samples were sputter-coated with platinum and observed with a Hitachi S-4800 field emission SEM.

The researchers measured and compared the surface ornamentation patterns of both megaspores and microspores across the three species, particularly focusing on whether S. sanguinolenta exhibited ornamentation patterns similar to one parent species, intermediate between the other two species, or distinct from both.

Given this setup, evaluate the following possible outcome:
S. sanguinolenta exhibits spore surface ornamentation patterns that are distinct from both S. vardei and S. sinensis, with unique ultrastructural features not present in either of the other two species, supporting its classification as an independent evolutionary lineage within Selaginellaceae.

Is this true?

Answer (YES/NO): NO